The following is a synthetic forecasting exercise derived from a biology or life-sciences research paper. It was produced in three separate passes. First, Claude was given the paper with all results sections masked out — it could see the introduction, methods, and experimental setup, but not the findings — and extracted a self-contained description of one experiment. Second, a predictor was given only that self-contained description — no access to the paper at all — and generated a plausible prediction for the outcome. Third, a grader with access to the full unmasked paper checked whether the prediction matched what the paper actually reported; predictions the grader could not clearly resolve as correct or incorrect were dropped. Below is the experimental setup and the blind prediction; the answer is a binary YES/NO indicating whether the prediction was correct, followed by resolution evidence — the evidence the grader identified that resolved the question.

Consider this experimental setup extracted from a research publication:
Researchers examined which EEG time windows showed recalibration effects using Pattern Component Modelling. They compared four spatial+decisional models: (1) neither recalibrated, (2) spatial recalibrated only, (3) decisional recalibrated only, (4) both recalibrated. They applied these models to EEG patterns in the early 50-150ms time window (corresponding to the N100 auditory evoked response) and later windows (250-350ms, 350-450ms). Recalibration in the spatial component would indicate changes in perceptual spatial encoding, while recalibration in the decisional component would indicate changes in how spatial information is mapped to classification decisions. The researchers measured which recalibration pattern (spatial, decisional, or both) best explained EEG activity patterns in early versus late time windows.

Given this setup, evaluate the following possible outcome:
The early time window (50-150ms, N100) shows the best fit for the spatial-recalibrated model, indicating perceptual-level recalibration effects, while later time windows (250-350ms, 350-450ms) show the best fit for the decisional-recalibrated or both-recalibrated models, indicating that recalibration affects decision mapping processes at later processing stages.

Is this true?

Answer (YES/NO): NO